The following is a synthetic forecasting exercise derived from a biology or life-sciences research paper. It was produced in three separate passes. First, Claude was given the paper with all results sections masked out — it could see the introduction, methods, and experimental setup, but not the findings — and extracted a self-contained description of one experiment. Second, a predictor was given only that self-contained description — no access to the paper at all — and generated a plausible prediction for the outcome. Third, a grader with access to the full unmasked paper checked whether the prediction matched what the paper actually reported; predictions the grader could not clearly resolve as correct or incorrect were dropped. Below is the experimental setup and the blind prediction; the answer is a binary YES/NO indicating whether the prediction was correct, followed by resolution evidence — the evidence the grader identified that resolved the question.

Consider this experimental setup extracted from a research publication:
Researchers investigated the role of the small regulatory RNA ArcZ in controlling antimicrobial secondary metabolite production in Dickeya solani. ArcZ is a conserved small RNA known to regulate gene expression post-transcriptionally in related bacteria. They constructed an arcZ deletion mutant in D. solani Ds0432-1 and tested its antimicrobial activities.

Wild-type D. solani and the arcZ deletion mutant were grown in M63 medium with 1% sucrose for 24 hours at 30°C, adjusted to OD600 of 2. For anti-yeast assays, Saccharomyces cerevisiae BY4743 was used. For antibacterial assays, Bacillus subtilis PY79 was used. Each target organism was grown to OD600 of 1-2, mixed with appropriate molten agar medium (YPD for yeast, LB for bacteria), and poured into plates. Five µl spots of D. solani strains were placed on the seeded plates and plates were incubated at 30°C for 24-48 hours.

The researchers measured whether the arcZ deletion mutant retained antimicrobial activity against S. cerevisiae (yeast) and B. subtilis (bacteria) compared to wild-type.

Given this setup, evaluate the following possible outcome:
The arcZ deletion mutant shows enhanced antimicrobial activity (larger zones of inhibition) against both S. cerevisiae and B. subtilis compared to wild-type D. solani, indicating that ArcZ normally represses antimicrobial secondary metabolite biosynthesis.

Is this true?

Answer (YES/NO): NO